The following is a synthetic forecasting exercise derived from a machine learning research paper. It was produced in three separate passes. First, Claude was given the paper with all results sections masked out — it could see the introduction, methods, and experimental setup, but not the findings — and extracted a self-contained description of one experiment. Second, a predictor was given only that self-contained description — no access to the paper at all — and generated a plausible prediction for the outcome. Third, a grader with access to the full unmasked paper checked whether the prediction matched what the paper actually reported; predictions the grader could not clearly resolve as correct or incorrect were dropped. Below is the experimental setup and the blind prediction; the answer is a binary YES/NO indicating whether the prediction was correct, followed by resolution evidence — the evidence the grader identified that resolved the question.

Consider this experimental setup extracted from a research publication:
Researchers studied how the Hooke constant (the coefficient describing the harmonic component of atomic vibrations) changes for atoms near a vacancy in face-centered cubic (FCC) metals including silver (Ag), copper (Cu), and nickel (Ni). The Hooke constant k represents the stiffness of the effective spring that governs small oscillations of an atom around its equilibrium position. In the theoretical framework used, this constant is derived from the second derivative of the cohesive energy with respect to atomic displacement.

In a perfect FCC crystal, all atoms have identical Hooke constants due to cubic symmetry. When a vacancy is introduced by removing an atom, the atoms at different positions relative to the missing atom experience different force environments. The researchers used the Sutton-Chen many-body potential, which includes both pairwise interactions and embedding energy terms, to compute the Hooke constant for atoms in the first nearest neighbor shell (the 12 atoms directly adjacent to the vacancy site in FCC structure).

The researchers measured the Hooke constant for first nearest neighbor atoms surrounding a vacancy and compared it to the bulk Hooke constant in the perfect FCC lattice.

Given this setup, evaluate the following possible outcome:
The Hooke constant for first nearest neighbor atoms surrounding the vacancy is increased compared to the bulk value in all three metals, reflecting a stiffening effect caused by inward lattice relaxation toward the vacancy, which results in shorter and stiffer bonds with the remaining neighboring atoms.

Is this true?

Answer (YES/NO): NO